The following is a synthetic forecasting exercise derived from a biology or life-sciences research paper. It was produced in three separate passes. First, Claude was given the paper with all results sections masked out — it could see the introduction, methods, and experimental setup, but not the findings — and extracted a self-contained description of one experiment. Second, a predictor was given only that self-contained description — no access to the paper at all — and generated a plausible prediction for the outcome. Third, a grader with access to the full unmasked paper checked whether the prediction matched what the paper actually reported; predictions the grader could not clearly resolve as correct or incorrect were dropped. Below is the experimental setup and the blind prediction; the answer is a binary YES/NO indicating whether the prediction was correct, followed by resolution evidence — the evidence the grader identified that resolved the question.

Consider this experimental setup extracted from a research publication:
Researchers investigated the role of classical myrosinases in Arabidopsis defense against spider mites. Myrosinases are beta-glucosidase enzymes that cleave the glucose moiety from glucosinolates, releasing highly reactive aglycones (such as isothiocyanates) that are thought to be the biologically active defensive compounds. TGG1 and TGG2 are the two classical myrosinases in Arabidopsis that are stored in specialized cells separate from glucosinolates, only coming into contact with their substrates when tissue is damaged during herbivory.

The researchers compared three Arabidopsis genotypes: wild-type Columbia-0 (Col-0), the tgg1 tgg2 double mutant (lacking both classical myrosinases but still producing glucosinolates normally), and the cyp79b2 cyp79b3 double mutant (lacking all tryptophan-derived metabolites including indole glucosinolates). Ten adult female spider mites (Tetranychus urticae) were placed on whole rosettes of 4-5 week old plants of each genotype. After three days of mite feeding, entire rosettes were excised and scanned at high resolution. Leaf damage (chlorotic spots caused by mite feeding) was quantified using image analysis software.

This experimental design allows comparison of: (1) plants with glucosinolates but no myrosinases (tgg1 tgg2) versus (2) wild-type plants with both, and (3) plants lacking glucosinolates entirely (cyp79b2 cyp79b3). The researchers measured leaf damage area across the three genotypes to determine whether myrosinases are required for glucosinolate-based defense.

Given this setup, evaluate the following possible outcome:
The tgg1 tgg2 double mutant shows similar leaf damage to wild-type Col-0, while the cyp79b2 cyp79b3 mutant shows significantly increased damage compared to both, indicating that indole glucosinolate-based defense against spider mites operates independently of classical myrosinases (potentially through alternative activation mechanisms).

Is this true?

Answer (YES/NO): NO